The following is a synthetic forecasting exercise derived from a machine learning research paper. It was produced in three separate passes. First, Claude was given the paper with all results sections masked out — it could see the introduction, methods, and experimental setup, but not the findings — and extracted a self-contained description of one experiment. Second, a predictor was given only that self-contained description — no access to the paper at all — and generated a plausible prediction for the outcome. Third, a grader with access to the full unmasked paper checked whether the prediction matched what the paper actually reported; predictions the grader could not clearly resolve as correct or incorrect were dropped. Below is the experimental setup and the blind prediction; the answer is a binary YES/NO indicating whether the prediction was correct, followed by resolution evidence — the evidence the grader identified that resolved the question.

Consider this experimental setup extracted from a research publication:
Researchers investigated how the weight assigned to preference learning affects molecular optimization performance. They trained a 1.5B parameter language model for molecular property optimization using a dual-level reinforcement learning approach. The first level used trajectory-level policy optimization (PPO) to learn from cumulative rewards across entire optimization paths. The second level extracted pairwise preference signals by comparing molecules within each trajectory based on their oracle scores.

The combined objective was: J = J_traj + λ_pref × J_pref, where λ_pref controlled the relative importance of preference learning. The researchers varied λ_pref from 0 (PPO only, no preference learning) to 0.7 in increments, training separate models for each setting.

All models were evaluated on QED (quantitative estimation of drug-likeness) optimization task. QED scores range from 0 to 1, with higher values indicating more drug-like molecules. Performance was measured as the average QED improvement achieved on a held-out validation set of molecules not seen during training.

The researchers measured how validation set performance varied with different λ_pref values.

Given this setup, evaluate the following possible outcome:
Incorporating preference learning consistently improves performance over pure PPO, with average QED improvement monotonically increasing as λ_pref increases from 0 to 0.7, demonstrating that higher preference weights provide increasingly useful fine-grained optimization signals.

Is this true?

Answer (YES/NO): NO